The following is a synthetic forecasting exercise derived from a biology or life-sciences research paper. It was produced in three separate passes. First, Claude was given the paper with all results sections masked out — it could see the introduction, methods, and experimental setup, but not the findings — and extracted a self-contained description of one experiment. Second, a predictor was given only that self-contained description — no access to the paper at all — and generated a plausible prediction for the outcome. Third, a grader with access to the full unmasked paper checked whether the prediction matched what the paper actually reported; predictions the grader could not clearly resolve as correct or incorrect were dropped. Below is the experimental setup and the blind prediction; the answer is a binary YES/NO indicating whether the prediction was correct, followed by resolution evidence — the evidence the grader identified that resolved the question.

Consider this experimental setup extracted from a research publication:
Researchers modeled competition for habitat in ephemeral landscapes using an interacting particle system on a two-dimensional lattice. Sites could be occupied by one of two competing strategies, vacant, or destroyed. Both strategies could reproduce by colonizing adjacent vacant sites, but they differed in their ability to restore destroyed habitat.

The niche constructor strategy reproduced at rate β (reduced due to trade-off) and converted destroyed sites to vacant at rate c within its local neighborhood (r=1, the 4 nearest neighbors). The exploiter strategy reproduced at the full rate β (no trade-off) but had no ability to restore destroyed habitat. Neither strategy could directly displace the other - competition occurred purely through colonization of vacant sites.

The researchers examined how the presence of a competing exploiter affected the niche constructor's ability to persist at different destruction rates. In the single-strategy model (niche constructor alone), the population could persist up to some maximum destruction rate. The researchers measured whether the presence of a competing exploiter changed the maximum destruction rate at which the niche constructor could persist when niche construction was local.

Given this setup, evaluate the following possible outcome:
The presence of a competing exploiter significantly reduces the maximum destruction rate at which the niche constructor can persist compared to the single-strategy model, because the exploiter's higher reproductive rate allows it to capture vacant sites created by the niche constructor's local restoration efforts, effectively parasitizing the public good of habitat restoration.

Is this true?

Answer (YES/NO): NO